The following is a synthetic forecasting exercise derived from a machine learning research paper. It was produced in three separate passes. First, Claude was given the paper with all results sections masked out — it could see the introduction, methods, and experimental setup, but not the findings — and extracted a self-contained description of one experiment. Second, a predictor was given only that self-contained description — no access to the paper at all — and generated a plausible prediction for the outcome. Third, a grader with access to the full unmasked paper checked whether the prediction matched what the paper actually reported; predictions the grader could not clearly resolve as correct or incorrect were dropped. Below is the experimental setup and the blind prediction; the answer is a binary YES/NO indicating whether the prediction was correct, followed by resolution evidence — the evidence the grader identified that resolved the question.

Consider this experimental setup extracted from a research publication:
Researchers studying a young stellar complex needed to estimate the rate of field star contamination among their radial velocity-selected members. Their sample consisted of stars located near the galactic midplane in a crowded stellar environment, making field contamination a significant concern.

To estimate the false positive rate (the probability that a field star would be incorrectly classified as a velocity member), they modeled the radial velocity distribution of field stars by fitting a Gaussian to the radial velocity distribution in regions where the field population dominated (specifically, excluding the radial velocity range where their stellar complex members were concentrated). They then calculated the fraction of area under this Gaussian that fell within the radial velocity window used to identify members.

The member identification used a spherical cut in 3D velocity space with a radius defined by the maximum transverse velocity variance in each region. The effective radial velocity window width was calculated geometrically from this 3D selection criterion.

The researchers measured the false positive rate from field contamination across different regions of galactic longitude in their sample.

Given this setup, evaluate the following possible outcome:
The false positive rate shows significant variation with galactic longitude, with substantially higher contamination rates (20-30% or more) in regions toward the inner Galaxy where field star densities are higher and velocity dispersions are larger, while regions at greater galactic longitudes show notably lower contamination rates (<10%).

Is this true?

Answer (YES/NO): NO